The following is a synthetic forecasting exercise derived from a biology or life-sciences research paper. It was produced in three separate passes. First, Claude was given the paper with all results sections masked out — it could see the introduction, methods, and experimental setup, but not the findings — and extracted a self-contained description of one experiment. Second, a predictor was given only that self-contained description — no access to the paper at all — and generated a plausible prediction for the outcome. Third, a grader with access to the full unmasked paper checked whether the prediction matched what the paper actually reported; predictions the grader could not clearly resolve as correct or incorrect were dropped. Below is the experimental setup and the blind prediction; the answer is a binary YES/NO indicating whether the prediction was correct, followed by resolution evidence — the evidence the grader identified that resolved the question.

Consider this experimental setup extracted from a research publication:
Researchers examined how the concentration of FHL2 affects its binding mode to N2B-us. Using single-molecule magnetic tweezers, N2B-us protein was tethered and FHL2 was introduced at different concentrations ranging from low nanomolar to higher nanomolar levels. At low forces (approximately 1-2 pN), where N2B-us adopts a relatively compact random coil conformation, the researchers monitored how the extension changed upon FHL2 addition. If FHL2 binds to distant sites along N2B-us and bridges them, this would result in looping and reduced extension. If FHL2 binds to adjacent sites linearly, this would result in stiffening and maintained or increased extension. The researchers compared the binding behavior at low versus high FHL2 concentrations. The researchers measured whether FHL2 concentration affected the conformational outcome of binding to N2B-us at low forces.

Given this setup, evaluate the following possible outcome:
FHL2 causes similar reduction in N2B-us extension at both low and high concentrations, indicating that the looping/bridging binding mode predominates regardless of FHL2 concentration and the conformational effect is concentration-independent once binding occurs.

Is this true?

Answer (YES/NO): NO